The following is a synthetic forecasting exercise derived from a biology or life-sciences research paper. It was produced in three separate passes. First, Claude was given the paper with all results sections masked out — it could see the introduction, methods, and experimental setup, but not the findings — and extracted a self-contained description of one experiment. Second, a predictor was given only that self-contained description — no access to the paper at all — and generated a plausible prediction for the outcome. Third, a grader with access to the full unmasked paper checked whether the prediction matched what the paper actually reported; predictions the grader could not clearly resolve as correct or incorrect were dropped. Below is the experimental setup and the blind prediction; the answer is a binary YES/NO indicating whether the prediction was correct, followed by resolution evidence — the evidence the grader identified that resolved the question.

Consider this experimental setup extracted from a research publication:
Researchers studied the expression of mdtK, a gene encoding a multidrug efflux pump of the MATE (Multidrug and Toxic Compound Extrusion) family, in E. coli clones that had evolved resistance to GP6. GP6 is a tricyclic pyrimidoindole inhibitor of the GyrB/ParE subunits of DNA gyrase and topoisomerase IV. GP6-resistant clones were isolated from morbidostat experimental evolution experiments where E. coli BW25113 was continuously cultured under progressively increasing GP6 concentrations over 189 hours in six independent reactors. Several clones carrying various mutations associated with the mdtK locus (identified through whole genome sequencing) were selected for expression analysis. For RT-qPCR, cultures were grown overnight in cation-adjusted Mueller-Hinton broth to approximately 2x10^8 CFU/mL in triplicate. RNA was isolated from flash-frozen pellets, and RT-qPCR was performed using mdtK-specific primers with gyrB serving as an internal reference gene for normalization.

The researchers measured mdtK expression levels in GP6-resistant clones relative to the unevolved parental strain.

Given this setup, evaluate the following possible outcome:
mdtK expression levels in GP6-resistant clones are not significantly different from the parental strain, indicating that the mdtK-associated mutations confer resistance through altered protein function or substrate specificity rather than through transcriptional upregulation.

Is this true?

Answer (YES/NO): NO